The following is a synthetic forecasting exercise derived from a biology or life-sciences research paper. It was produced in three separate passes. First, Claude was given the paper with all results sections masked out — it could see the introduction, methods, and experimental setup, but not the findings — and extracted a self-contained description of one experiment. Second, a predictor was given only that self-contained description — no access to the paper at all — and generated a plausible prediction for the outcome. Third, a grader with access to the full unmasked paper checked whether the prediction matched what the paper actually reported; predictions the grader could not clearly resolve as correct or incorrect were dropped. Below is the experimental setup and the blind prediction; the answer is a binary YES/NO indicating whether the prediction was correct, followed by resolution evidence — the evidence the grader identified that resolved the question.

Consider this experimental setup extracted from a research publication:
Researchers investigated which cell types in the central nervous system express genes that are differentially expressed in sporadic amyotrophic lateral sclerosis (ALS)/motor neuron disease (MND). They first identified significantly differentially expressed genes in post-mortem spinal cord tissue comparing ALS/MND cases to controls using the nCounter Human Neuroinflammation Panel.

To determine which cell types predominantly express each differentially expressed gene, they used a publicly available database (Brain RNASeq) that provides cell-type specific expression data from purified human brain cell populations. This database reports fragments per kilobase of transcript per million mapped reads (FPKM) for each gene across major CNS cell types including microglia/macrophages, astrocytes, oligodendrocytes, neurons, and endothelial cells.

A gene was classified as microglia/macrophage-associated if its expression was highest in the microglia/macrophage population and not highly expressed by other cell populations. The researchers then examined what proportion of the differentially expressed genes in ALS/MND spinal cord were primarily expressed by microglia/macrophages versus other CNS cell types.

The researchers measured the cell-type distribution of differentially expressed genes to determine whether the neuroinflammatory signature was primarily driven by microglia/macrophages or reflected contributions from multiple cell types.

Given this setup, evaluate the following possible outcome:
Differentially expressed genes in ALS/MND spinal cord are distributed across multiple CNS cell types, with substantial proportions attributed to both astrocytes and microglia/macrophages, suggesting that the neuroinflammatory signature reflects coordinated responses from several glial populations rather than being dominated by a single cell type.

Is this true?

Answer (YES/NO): NO